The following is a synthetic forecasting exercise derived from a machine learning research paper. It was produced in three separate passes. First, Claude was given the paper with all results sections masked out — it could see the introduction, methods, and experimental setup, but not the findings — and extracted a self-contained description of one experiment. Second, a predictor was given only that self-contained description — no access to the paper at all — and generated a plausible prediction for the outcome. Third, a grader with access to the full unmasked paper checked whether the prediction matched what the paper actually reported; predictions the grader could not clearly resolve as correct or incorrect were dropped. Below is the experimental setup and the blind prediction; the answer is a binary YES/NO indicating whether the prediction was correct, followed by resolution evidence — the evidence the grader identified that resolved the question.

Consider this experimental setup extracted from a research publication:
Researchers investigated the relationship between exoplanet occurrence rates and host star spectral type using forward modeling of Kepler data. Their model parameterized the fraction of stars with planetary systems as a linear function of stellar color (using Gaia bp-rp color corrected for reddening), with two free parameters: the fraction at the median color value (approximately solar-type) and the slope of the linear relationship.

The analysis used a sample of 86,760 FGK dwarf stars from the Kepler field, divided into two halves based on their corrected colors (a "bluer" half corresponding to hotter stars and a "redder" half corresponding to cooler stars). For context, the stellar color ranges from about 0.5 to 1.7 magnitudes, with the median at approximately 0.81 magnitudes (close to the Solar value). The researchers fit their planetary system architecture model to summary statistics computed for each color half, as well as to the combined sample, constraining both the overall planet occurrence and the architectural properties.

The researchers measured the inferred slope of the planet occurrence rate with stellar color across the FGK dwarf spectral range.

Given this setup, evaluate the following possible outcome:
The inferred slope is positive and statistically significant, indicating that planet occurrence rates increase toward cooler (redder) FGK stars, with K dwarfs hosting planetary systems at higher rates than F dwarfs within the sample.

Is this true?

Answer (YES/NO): YES